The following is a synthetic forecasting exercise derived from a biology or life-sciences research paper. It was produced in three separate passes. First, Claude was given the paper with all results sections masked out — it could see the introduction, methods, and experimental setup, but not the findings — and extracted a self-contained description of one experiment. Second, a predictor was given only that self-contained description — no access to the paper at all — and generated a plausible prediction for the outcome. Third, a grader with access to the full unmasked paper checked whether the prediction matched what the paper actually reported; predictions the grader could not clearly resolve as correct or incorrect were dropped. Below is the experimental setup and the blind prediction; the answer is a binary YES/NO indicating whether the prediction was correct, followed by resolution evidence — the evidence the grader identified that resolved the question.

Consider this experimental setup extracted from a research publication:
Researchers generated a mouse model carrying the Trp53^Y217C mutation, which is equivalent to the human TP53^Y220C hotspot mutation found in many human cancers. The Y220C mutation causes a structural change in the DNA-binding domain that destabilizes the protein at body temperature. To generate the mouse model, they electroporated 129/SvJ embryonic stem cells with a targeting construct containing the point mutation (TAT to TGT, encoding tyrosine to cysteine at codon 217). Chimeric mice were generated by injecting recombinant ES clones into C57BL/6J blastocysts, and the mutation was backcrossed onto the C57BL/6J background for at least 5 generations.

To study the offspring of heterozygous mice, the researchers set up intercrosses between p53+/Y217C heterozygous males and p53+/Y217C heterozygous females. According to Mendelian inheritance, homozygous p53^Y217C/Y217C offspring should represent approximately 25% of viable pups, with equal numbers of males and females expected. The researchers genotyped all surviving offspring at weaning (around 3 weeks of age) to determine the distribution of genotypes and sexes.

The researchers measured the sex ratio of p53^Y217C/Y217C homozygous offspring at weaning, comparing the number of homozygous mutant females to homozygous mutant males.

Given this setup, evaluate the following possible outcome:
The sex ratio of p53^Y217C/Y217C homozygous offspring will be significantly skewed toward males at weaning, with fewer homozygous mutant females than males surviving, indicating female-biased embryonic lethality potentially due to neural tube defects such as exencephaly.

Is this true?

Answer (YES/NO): YES